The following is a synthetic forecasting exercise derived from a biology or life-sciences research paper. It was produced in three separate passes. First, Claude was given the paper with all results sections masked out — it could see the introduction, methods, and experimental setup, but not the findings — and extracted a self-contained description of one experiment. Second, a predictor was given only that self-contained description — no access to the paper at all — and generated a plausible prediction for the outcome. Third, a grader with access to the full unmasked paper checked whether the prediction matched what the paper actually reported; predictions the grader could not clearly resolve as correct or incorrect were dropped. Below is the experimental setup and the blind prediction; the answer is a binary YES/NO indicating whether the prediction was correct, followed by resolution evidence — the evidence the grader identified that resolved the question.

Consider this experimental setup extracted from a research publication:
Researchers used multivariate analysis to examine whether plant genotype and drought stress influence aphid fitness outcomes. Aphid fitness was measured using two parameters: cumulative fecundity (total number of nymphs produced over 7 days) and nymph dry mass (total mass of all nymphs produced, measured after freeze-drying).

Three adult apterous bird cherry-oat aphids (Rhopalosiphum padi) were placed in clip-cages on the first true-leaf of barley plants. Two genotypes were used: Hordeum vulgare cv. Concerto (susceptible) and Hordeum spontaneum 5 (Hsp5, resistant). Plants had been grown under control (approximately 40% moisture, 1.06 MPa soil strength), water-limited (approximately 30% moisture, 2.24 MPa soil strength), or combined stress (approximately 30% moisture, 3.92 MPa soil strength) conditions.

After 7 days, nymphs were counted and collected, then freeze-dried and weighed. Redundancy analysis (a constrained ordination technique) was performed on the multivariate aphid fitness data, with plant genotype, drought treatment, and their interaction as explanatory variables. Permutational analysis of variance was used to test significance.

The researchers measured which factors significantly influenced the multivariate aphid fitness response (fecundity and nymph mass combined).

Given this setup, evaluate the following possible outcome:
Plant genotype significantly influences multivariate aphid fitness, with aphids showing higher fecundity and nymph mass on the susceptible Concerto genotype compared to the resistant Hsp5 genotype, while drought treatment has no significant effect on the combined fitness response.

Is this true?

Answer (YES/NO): NO